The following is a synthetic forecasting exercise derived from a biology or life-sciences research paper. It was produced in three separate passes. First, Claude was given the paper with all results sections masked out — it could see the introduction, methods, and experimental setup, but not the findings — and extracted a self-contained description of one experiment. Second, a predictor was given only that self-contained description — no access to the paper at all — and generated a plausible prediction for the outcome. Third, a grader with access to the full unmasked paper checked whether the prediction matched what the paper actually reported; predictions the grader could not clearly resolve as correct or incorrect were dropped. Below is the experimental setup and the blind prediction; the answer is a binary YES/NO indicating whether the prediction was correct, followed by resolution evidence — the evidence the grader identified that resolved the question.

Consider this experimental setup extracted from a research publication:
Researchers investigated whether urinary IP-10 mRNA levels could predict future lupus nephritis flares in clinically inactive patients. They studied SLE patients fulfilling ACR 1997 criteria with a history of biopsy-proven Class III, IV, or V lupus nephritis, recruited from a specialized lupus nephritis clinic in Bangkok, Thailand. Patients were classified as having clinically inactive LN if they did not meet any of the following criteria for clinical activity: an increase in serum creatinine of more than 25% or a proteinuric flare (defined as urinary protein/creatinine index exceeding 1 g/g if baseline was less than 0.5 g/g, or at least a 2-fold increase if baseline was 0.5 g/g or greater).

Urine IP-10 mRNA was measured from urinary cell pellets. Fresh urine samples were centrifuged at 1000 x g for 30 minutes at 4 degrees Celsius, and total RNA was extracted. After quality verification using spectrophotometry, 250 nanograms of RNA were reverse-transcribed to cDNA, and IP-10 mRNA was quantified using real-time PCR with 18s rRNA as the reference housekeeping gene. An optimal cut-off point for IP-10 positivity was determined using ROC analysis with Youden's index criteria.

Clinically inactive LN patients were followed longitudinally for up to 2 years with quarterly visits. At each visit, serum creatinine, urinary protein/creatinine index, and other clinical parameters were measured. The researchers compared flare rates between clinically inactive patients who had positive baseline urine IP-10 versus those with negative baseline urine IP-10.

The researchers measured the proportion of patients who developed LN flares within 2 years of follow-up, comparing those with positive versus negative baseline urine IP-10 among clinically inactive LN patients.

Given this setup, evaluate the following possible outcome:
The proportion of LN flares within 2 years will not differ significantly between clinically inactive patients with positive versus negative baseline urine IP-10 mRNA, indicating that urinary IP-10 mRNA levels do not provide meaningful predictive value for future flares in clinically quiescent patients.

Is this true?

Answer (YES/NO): NO